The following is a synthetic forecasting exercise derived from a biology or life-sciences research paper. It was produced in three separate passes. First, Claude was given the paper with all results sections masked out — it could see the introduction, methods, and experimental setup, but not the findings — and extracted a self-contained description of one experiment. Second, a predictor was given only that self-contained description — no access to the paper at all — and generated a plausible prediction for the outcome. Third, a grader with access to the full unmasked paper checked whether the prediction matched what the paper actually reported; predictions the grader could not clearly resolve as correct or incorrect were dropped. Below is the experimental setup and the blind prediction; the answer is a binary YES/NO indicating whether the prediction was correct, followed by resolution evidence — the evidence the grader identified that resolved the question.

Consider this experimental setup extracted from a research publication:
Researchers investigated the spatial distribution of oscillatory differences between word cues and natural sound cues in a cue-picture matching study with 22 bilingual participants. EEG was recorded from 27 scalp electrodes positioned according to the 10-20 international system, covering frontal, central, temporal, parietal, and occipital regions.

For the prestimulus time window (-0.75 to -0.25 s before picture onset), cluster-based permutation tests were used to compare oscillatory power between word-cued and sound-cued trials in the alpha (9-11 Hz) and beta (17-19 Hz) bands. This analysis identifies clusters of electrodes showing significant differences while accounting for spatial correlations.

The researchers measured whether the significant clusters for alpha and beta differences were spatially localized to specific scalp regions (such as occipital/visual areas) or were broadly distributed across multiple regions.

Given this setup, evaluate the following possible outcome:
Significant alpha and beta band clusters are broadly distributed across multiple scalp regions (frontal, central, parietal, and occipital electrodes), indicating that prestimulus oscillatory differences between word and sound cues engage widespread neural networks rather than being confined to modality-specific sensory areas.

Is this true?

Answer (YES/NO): YES